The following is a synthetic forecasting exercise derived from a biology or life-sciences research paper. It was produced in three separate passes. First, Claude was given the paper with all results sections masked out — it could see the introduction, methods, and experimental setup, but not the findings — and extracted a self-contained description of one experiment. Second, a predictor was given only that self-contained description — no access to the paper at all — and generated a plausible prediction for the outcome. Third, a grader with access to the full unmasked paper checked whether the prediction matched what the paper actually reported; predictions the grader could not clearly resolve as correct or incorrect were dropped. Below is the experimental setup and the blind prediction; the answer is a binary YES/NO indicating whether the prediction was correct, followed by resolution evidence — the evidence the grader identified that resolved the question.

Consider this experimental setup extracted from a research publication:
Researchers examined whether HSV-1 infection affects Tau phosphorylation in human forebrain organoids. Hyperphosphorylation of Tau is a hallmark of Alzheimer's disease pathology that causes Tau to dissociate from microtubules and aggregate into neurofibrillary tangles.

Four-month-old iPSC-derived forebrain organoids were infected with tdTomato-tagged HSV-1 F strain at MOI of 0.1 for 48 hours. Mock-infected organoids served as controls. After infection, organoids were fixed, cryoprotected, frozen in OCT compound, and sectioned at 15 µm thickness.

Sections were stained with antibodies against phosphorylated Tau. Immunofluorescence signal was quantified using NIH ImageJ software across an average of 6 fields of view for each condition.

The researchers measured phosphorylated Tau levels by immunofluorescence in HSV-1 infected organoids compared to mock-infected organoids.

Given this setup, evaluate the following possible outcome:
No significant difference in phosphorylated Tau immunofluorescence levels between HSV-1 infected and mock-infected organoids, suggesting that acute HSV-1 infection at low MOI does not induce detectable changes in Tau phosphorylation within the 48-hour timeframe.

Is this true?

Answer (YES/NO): NO